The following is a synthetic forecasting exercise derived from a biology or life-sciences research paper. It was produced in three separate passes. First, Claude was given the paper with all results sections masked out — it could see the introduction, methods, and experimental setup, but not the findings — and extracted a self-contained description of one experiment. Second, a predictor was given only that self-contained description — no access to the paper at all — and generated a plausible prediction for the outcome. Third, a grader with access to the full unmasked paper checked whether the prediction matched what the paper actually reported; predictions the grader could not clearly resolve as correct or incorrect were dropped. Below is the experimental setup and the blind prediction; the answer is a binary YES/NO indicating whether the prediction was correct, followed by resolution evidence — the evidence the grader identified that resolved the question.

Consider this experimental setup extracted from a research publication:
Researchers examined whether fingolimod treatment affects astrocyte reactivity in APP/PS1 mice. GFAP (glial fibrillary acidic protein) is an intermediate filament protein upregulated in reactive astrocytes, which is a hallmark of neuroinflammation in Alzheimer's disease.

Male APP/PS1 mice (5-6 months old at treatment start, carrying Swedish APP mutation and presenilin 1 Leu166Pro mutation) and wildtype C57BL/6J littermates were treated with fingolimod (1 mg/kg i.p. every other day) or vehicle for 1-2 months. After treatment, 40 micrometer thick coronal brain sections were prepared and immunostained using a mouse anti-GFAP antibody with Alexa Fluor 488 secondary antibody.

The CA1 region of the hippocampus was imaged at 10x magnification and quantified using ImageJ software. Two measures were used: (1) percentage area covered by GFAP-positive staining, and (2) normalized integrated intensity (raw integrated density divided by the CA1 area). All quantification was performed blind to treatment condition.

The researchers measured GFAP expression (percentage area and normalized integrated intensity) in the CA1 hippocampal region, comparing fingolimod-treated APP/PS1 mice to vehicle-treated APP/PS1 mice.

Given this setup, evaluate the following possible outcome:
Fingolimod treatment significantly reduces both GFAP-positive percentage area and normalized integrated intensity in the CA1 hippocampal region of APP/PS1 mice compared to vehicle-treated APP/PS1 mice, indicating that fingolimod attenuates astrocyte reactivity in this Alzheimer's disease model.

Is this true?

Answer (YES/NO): YES